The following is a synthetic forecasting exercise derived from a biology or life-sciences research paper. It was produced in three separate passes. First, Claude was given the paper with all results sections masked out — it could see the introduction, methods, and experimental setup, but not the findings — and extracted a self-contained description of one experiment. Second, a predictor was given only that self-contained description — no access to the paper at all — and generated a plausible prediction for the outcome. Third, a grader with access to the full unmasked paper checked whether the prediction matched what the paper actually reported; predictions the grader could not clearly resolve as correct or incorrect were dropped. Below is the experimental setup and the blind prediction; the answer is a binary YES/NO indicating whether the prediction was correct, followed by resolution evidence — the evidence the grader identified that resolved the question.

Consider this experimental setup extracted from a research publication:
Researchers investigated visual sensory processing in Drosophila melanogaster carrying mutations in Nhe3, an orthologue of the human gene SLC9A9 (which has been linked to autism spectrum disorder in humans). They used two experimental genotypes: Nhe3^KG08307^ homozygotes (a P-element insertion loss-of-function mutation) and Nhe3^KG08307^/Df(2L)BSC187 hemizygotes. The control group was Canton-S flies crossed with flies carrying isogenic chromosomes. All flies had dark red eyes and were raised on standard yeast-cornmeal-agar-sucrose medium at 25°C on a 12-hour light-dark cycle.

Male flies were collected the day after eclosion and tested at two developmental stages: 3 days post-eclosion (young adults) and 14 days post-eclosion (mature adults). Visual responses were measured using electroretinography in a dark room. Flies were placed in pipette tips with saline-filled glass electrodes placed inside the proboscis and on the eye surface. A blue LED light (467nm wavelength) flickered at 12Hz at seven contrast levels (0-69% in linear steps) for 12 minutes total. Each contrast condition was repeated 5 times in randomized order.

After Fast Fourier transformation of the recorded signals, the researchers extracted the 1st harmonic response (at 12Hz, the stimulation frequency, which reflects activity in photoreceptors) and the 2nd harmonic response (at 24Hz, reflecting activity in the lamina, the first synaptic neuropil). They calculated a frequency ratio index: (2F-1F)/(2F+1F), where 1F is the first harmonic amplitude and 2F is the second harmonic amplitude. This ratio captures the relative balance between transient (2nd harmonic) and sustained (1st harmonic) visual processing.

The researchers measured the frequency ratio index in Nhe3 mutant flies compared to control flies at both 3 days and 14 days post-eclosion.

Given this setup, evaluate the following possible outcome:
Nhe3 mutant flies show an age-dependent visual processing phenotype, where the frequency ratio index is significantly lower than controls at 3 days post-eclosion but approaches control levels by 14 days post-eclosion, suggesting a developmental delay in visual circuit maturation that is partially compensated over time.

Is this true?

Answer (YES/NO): NO